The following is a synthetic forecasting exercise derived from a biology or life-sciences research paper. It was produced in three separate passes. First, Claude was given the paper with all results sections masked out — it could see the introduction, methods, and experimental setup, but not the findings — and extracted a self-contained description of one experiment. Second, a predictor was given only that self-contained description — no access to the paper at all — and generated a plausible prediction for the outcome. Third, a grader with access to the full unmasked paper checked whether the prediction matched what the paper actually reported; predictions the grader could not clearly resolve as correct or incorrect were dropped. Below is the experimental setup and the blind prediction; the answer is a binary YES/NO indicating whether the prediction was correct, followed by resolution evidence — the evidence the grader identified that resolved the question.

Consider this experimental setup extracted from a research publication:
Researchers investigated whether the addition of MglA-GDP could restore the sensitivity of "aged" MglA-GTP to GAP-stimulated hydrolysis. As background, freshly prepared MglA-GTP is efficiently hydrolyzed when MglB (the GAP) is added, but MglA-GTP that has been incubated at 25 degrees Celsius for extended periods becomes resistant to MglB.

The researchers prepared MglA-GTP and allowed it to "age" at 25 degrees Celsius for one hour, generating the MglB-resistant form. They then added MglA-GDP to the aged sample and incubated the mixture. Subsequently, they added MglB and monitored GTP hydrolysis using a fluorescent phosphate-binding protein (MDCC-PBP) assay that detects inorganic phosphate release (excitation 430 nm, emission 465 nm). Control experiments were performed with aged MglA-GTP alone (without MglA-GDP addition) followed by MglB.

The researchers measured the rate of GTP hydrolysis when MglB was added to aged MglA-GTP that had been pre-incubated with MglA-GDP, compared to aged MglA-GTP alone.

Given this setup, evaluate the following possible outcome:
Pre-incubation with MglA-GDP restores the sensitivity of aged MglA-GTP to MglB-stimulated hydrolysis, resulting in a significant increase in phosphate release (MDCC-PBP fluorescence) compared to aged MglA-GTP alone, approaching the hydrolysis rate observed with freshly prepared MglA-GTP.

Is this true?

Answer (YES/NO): YES